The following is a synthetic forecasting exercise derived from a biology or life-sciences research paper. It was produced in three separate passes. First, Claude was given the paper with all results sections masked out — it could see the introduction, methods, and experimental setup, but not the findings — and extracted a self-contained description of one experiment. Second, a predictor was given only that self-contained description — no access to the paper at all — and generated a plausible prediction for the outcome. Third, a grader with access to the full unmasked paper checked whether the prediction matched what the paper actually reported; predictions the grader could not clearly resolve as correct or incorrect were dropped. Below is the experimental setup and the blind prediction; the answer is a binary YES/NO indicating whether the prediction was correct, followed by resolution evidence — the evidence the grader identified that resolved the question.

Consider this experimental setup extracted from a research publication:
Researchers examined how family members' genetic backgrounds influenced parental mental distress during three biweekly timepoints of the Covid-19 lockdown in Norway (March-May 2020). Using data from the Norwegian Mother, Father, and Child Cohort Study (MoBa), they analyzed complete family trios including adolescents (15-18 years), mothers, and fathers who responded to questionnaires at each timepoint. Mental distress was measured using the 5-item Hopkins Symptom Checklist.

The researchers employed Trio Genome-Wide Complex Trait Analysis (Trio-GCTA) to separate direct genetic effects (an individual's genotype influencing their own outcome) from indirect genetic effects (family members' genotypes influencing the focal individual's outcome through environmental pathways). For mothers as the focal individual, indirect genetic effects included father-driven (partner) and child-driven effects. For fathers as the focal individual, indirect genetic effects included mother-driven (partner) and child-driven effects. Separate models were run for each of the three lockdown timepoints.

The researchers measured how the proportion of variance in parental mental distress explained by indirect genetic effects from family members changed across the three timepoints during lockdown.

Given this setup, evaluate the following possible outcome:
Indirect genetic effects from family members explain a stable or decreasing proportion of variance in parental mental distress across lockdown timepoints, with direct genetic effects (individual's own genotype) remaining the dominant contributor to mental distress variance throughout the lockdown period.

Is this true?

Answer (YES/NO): NO